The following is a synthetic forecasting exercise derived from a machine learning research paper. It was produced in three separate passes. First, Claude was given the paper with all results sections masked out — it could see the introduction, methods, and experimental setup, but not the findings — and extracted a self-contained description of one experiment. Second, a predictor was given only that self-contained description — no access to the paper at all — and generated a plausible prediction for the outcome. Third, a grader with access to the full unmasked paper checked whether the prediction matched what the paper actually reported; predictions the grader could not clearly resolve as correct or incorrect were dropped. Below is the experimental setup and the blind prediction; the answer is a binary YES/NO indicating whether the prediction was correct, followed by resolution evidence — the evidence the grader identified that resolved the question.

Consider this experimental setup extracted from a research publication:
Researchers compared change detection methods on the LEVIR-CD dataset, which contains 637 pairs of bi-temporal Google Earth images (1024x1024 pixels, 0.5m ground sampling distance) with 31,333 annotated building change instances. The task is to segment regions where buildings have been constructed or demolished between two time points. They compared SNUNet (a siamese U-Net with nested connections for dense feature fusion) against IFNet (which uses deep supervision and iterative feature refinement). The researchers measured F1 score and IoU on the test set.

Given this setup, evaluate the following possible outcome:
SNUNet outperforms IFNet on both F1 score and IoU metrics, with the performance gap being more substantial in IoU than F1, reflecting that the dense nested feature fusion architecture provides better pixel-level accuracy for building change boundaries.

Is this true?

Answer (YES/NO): YES